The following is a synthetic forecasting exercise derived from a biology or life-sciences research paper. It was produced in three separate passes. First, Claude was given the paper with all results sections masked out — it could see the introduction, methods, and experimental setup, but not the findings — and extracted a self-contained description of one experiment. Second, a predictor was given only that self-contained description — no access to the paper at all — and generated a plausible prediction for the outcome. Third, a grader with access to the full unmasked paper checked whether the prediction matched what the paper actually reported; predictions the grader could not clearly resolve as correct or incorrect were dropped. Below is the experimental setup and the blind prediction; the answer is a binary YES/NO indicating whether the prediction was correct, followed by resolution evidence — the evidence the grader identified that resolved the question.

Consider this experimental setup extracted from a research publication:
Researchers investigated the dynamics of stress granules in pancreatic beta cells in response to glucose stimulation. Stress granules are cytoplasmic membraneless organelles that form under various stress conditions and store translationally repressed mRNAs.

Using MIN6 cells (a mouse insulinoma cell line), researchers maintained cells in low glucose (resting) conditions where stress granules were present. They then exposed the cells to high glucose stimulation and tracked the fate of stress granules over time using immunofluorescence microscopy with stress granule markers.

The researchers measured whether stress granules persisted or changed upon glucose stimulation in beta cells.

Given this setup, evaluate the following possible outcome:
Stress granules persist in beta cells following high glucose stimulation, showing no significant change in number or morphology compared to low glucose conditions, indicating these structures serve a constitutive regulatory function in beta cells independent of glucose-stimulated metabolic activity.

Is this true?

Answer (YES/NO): NO